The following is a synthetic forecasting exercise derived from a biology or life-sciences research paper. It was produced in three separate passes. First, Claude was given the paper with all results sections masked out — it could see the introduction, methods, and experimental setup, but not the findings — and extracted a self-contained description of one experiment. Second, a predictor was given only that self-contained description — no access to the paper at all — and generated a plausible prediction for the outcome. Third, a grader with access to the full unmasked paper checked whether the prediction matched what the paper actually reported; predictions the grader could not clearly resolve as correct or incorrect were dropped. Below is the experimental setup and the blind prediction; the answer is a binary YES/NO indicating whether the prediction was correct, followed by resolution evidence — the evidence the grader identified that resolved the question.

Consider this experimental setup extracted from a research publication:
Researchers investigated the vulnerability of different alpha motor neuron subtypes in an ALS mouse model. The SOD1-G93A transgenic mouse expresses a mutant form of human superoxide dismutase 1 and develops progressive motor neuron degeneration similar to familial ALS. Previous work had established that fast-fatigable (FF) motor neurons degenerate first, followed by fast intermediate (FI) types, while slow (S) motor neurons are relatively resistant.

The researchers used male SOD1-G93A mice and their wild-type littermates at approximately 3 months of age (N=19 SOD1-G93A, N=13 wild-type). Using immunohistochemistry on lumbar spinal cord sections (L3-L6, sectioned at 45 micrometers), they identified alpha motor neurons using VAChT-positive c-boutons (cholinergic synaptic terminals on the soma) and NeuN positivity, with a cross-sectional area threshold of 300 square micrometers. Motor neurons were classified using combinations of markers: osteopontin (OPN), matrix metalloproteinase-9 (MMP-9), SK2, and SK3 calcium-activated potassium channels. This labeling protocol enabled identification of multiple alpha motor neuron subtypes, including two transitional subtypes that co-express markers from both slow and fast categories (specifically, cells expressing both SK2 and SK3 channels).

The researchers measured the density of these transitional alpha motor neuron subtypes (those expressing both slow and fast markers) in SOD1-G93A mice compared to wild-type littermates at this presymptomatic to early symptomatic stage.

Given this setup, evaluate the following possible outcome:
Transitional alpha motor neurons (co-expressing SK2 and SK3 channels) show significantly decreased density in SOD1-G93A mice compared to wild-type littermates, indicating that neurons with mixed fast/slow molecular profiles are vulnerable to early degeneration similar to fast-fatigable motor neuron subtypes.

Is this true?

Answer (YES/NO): NO